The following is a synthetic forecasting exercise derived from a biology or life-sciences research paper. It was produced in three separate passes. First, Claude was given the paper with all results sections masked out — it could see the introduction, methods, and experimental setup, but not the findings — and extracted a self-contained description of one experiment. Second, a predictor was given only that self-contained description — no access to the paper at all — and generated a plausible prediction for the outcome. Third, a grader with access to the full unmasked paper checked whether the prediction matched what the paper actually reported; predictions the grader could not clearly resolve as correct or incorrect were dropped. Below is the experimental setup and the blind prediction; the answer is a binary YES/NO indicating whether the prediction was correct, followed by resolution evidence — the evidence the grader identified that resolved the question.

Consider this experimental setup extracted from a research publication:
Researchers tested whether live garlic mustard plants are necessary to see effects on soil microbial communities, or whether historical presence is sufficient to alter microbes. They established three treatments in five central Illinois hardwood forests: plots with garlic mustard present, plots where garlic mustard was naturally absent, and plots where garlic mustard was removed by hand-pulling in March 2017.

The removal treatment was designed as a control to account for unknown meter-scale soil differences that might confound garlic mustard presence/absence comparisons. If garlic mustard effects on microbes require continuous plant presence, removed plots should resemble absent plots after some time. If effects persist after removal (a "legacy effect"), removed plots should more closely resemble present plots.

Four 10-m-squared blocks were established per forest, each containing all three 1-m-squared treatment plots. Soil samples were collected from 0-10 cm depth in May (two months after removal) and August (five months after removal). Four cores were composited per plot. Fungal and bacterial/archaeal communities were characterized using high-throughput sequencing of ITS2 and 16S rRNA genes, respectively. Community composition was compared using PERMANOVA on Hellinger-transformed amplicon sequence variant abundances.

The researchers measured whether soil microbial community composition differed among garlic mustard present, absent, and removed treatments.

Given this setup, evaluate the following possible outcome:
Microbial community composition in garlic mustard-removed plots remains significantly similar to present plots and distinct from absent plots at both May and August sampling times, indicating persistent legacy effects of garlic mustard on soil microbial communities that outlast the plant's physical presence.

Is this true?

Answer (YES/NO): NO